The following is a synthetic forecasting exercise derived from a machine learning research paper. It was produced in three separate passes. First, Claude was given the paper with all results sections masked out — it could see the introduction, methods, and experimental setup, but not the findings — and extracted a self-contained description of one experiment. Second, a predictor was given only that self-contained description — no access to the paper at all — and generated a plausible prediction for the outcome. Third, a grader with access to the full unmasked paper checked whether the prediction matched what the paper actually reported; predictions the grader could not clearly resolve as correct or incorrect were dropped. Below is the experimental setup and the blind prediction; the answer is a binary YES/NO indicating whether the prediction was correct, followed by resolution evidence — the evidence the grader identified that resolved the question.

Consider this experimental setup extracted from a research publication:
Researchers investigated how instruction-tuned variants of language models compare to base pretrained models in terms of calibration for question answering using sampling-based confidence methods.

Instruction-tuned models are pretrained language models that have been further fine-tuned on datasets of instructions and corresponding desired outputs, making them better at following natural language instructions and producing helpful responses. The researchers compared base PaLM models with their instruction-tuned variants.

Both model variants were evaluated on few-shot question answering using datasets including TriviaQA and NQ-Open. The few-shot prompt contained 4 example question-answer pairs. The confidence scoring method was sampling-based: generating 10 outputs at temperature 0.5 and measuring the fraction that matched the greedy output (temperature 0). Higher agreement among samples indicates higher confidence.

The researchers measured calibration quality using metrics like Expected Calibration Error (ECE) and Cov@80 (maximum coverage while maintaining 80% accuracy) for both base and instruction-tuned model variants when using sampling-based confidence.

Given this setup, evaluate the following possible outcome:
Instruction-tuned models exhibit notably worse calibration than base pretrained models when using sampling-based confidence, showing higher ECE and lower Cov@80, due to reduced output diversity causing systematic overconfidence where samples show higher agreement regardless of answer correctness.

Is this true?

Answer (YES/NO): NO